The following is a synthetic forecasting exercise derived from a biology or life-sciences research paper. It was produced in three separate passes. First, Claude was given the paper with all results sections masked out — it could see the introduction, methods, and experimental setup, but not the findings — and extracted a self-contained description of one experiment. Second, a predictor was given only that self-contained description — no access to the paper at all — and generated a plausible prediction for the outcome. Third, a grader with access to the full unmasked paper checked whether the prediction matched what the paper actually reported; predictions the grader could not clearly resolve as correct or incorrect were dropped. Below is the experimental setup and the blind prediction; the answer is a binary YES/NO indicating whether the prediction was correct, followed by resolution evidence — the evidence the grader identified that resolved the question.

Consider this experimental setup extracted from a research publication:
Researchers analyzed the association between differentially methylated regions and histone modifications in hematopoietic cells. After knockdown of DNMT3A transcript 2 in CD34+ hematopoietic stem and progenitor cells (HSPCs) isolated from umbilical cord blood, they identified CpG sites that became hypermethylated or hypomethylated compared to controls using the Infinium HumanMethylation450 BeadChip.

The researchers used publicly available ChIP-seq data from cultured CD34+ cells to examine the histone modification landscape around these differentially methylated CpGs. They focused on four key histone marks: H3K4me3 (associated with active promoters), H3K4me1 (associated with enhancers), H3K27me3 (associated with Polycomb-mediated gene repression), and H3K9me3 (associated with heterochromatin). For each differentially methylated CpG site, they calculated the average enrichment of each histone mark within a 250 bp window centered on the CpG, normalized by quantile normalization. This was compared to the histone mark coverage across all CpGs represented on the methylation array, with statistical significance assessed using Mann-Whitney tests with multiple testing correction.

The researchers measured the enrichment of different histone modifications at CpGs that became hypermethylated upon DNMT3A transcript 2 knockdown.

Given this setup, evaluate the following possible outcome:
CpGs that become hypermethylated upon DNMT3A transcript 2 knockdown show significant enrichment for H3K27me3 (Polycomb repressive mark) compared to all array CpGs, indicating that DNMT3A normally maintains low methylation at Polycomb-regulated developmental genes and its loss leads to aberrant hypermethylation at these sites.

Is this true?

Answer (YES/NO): YES